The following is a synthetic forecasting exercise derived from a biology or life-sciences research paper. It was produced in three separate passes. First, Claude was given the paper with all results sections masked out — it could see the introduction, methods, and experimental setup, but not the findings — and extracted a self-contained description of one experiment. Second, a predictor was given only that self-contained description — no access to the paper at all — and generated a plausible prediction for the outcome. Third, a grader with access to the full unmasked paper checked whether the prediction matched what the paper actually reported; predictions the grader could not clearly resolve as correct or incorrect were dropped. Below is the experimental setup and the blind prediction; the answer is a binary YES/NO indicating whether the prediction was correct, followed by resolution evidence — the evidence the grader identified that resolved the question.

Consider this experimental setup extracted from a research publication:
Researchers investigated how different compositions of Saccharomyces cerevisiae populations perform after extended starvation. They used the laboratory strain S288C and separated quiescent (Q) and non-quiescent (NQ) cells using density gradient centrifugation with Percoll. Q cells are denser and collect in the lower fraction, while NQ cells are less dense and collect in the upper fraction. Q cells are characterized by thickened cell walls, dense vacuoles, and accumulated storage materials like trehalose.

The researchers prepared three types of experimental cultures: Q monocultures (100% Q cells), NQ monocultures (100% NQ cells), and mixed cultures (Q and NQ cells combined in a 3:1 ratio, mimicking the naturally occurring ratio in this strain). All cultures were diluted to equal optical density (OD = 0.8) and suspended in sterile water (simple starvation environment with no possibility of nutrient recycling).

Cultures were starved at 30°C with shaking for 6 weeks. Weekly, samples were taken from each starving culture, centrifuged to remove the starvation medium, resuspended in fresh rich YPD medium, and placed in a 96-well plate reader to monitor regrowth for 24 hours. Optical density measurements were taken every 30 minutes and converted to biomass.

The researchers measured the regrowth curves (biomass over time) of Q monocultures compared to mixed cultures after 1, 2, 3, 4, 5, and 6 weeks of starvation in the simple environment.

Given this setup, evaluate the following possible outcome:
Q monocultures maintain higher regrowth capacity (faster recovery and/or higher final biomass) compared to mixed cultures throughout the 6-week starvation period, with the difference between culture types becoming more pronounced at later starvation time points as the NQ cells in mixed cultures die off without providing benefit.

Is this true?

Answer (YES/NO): NO